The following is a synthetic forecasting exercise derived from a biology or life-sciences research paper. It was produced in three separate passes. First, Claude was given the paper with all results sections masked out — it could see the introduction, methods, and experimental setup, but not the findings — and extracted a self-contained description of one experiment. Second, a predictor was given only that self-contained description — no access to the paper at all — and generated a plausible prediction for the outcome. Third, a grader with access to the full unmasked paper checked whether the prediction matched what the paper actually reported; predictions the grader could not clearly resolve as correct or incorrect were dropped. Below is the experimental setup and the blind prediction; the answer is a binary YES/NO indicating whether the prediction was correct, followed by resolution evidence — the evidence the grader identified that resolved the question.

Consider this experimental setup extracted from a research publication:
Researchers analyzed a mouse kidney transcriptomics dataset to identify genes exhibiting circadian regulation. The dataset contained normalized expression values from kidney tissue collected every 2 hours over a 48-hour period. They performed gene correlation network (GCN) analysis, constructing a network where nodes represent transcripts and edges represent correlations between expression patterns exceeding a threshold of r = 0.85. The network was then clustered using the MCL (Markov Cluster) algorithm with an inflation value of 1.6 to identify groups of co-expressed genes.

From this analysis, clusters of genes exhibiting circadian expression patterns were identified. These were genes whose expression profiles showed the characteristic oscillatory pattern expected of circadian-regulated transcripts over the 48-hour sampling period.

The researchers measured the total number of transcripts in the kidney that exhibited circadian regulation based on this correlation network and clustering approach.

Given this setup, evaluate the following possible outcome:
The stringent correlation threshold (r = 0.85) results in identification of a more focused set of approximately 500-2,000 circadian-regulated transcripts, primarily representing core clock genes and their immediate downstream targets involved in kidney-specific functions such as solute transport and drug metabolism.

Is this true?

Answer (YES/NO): YES